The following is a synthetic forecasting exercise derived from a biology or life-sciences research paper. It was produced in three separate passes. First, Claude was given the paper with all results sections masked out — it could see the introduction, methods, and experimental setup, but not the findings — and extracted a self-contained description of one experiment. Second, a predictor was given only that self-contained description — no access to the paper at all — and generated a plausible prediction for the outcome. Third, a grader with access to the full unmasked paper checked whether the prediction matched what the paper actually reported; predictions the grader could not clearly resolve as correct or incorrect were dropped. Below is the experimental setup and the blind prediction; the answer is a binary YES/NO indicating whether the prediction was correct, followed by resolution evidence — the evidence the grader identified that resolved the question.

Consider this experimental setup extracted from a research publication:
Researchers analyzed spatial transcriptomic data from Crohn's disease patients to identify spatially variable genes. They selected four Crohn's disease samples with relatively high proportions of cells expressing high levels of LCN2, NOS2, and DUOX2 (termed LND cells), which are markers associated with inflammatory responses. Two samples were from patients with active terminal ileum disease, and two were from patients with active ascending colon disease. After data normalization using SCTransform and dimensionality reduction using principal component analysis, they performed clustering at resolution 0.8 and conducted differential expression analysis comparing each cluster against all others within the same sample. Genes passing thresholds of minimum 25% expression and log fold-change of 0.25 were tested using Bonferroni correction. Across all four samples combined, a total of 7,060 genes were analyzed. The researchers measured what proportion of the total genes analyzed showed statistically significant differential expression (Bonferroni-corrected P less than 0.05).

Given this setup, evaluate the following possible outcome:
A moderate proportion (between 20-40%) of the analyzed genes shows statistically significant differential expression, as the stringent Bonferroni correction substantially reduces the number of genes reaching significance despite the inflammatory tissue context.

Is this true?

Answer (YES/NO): NO